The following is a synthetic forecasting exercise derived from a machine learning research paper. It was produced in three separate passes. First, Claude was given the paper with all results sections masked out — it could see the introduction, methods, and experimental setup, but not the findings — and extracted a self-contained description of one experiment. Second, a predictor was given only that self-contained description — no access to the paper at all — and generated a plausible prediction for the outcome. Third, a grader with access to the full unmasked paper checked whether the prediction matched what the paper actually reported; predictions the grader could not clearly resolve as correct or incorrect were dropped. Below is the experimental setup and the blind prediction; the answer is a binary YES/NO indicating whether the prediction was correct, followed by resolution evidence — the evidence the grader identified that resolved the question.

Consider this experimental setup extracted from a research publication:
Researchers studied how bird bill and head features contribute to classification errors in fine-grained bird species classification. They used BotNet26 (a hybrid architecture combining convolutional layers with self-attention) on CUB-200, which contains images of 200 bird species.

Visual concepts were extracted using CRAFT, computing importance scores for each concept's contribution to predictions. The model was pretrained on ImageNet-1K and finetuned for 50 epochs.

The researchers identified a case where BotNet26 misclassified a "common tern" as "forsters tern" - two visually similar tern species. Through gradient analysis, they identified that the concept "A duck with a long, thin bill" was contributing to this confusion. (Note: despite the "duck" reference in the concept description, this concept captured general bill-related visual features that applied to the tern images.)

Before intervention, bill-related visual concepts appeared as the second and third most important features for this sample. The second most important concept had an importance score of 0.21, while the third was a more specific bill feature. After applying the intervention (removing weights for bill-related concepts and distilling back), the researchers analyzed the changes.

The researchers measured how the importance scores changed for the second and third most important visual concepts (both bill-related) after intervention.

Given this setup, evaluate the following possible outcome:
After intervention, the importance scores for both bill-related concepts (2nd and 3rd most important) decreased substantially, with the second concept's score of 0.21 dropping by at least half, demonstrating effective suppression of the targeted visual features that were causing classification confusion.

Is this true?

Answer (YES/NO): YES